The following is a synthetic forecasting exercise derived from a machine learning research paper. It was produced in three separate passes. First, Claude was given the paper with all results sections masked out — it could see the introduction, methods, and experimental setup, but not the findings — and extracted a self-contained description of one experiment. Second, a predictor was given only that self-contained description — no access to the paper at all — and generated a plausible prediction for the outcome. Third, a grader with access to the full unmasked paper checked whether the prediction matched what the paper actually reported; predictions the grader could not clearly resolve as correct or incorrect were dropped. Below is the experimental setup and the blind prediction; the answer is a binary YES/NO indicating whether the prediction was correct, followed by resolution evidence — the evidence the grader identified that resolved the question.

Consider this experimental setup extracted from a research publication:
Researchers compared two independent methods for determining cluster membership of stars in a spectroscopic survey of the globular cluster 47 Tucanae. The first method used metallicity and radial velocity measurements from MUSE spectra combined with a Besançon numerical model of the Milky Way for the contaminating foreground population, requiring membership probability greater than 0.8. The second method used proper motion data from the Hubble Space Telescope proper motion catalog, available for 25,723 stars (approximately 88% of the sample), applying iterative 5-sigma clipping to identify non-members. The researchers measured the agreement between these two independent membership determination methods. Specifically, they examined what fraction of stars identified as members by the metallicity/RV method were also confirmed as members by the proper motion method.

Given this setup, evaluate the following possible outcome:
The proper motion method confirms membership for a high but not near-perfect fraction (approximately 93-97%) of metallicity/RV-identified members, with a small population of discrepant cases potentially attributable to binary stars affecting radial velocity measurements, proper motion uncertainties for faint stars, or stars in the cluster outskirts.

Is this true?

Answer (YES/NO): NO